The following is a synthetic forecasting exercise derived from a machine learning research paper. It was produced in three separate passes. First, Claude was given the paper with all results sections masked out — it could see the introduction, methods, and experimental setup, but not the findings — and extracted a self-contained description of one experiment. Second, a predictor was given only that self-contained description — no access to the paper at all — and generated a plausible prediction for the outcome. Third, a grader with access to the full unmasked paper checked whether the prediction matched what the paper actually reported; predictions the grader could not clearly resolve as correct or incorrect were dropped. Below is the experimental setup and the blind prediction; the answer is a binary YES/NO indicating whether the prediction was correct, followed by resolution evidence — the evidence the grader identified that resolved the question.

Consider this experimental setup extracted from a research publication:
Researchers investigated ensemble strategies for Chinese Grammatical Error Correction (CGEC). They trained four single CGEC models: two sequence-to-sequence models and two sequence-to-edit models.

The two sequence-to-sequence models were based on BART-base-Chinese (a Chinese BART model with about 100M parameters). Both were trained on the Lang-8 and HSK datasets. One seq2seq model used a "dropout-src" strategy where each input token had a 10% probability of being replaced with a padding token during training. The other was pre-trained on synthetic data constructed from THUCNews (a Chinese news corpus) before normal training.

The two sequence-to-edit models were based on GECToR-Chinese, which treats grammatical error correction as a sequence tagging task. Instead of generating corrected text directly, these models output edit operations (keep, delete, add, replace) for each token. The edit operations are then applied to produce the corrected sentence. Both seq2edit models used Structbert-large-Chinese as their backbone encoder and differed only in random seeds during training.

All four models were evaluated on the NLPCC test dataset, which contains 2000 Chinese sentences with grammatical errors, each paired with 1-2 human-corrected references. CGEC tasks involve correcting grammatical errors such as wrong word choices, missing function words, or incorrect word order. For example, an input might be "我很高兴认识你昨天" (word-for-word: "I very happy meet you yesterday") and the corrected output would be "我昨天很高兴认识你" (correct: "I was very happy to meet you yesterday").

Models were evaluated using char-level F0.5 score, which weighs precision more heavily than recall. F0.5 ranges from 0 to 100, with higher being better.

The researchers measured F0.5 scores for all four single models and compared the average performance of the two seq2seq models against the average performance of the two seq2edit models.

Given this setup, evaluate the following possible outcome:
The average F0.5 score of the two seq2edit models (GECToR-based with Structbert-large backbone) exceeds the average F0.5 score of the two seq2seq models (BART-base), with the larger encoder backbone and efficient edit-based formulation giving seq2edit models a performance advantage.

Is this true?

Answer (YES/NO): NO